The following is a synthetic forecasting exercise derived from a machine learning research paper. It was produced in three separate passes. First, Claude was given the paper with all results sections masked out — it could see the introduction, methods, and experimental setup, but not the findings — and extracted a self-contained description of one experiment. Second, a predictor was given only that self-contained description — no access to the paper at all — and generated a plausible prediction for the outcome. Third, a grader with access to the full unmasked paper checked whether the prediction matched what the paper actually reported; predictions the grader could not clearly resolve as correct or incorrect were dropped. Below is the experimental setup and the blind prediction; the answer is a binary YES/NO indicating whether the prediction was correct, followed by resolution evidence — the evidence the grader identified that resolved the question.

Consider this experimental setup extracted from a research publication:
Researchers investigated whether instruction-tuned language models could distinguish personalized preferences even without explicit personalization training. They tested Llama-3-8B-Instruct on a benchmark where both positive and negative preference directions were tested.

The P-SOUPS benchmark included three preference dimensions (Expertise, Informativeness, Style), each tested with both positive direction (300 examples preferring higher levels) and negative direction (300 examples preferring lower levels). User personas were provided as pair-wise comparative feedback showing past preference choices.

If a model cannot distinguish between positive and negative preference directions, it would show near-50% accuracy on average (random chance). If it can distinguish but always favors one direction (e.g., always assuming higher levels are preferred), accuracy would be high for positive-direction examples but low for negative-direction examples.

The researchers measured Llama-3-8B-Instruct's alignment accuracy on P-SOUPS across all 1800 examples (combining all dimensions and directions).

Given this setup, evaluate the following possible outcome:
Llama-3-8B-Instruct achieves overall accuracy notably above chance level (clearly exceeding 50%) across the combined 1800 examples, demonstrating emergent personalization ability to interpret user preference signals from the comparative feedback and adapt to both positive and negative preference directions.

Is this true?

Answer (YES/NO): NO